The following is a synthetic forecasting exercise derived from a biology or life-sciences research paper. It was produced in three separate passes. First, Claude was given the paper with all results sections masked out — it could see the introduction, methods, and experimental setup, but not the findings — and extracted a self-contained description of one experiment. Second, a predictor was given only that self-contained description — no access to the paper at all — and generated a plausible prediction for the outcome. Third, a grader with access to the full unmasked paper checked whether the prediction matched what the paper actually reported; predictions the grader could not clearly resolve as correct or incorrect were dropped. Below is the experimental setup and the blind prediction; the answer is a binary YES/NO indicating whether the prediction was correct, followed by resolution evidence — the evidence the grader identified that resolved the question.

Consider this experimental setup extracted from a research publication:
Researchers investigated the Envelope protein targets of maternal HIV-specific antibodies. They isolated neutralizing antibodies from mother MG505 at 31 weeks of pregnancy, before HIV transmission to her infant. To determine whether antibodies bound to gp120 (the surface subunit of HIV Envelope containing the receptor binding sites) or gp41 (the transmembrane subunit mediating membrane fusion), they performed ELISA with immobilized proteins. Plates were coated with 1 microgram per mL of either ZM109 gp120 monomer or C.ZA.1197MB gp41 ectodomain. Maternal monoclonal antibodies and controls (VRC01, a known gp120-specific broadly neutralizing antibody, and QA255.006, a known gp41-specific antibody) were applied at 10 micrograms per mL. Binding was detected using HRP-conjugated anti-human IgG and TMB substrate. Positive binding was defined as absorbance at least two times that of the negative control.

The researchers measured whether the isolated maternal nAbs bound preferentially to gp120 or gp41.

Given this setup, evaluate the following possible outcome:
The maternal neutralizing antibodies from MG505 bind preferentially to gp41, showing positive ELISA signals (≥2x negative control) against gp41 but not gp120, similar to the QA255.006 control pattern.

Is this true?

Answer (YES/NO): NO